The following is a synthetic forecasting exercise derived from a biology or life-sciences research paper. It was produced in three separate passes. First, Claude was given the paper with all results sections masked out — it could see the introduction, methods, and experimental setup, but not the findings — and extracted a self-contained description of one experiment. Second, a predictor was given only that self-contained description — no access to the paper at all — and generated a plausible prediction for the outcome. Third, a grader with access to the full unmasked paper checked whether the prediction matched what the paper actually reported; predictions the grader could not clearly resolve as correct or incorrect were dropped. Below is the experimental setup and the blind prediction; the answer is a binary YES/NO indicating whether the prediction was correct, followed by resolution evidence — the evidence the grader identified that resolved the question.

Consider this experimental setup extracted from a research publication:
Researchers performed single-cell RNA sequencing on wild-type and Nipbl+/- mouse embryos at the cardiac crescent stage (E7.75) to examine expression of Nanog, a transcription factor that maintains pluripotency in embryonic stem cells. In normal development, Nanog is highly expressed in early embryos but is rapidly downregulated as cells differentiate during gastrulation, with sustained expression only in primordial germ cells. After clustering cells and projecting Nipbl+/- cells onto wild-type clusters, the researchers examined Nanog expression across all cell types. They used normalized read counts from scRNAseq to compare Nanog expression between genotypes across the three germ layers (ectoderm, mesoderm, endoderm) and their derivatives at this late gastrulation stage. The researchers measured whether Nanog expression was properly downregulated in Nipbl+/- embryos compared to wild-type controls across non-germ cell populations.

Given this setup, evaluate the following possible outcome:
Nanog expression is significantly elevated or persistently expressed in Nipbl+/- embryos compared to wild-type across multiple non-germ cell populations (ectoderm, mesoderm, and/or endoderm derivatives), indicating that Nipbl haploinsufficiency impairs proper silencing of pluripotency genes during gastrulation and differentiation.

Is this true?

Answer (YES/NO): YES